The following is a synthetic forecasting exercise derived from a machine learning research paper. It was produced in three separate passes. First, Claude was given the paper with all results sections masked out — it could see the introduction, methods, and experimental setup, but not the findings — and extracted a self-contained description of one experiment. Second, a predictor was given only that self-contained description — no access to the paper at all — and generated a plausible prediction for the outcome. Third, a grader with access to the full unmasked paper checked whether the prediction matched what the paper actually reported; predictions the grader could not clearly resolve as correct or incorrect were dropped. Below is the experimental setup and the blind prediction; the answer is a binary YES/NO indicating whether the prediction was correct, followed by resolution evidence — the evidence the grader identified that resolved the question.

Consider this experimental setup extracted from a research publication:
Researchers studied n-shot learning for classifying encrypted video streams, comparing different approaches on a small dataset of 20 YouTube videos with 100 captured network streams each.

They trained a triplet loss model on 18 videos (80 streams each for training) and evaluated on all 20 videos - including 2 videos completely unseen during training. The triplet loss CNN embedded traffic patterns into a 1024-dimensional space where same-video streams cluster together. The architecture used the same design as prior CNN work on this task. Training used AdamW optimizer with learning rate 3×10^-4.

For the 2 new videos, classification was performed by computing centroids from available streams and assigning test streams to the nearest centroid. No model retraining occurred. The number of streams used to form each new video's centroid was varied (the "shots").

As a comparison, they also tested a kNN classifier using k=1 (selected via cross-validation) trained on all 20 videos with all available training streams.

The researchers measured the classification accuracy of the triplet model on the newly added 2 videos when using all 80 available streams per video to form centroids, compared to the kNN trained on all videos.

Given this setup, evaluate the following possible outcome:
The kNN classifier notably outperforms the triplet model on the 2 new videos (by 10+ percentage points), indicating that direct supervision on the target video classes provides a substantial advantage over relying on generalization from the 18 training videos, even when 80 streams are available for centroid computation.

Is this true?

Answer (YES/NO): NO